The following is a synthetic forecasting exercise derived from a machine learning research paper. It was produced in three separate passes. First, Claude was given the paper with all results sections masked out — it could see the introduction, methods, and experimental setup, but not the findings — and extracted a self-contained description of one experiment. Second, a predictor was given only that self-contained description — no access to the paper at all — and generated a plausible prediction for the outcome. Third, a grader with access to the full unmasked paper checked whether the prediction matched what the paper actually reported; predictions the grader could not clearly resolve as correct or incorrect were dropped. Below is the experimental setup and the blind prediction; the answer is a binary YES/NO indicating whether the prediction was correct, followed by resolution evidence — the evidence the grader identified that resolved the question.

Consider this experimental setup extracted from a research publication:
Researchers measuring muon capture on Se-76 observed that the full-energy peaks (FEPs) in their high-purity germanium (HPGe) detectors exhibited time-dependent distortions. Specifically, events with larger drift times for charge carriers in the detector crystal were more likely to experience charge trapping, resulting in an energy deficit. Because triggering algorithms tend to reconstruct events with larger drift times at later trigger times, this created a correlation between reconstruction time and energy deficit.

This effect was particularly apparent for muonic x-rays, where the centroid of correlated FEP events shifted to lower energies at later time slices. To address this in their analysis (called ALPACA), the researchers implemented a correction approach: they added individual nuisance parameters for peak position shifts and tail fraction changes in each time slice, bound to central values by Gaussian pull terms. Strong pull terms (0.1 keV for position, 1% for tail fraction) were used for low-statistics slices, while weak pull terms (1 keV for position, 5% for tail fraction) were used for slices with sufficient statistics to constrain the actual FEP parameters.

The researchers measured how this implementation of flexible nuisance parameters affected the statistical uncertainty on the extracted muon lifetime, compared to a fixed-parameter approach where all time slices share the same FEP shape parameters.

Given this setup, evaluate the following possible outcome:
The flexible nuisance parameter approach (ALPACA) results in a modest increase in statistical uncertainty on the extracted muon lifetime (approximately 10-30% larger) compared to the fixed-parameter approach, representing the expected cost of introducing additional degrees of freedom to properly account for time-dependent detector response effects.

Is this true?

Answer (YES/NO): YES